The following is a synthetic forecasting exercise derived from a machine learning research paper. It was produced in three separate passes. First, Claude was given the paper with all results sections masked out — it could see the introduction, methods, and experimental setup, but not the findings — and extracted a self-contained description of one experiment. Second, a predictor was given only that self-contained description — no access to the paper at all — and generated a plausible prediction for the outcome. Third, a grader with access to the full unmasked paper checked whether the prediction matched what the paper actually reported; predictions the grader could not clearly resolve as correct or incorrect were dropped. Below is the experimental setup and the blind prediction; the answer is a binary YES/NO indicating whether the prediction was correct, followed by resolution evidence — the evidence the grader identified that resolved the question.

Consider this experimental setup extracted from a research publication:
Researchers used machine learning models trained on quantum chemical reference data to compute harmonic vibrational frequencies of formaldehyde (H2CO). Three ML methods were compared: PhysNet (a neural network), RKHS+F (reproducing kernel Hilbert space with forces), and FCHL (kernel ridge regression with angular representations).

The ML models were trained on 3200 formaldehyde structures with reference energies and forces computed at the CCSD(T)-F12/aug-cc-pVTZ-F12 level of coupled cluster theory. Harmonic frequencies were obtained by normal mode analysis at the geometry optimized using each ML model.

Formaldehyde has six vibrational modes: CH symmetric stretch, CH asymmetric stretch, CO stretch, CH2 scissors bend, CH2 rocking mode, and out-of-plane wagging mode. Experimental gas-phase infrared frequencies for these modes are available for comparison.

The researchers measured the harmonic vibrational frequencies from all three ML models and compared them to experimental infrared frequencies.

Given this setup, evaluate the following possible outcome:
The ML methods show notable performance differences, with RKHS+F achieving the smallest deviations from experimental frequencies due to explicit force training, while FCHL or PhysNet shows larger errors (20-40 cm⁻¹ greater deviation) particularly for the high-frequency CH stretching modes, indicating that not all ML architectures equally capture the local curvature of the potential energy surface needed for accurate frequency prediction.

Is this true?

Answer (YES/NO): NO